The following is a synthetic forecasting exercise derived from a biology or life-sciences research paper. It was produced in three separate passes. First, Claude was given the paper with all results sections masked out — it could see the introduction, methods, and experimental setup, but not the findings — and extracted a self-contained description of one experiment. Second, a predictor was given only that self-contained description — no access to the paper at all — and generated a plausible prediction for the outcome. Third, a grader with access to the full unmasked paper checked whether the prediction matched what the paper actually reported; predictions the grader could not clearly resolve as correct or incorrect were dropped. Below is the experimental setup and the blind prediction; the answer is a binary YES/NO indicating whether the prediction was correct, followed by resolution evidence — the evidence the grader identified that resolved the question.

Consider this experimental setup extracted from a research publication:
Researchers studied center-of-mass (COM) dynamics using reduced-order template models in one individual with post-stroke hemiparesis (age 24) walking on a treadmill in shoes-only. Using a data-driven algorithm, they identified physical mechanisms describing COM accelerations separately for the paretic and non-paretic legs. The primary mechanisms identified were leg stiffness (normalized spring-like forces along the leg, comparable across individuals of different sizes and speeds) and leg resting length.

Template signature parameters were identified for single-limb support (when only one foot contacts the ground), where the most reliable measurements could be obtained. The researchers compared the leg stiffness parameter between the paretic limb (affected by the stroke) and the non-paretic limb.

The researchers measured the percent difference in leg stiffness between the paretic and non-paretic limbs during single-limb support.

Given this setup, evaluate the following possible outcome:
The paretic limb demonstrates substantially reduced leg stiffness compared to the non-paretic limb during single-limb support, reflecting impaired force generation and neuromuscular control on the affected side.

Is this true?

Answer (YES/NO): NO